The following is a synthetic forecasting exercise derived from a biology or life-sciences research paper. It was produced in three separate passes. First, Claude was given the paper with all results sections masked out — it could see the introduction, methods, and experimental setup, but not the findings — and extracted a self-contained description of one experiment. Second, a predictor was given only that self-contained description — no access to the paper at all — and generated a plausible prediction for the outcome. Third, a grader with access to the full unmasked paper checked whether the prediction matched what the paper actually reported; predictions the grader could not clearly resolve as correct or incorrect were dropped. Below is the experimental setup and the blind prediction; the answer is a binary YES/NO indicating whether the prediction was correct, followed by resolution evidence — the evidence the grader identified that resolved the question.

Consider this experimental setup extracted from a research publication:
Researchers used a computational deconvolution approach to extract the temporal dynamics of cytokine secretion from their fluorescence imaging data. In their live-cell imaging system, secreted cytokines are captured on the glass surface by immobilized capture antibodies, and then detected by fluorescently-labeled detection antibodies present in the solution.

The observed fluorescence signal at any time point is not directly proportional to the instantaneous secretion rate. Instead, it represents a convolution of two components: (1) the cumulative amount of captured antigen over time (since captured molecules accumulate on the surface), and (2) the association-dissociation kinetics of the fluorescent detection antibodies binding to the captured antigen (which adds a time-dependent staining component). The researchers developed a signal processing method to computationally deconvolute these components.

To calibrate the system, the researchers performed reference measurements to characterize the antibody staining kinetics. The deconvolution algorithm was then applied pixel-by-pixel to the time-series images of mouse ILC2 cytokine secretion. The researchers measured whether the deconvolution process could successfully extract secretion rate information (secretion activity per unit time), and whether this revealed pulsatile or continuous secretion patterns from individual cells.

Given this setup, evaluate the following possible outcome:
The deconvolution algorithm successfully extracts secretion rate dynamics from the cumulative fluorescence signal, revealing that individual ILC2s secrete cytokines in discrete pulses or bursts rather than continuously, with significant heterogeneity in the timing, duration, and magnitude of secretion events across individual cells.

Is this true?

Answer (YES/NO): NO